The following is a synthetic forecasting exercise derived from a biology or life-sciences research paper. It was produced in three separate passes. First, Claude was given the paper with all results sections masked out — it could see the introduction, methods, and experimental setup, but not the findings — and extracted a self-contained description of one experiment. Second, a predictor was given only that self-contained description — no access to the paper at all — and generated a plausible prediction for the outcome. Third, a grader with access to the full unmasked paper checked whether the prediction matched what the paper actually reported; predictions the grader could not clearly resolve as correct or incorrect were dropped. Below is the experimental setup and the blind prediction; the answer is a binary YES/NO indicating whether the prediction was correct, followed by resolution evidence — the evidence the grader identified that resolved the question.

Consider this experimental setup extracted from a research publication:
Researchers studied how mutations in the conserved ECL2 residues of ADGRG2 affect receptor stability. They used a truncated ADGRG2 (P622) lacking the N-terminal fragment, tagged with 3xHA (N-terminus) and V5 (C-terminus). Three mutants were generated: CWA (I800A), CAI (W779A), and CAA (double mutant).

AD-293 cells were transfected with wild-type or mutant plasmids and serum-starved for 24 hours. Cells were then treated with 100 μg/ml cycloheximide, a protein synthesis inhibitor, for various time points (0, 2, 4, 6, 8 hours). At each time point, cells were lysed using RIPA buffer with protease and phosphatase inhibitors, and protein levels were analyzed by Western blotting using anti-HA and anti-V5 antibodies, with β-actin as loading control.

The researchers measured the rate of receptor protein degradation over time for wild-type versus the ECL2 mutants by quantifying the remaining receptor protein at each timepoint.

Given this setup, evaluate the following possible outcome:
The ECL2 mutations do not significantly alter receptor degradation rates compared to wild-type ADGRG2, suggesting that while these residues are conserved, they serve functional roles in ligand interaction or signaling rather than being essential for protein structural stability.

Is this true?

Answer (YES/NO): NO